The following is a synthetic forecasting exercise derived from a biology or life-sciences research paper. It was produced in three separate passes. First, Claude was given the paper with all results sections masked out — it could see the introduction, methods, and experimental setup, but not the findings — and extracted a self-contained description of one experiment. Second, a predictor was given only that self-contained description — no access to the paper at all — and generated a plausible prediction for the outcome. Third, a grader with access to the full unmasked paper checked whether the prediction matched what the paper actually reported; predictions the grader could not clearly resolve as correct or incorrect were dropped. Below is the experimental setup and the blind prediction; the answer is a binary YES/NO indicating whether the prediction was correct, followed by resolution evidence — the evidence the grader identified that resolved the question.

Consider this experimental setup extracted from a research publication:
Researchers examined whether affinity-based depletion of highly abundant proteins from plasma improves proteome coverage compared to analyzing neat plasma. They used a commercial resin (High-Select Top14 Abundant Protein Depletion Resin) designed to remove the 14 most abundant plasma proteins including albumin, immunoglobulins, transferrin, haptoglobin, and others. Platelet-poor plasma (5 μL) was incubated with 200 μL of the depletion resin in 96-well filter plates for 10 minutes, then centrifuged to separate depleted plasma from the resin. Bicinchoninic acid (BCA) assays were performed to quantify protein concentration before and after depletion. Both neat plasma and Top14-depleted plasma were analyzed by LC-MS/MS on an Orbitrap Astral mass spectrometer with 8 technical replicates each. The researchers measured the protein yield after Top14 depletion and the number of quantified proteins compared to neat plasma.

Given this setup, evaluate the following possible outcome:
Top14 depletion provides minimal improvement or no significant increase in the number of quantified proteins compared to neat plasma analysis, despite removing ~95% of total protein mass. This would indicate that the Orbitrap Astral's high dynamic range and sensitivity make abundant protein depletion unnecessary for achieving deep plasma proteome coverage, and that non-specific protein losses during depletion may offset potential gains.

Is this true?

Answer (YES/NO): YES